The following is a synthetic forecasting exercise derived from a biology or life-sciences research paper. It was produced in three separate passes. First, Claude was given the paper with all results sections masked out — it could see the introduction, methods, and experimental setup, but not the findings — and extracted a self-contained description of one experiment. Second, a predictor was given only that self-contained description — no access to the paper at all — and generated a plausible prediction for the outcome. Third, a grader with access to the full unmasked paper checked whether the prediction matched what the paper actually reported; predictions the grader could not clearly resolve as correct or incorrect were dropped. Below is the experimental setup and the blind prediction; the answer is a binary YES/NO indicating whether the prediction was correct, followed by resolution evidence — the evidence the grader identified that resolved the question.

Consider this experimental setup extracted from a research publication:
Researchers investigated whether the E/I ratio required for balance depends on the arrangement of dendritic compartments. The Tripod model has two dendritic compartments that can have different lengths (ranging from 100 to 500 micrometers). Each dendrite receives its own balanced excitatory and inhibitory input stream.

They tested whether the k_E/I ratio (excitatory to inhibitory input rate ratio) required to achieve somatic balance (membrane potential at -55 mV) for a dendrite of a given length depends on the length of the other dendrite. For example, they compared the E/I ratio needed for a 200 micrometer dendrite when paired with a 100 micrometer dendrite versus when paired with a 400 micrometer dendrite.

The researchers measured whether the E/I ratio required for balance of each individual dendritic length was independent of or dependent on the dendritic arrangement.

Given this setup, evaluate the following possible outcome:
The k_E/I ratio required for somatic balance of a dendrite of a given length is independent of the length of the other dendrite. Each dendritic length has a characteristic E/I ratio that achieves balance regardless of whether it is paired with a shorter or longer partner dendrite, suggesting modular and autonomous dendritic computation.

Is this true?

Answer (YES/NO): YES